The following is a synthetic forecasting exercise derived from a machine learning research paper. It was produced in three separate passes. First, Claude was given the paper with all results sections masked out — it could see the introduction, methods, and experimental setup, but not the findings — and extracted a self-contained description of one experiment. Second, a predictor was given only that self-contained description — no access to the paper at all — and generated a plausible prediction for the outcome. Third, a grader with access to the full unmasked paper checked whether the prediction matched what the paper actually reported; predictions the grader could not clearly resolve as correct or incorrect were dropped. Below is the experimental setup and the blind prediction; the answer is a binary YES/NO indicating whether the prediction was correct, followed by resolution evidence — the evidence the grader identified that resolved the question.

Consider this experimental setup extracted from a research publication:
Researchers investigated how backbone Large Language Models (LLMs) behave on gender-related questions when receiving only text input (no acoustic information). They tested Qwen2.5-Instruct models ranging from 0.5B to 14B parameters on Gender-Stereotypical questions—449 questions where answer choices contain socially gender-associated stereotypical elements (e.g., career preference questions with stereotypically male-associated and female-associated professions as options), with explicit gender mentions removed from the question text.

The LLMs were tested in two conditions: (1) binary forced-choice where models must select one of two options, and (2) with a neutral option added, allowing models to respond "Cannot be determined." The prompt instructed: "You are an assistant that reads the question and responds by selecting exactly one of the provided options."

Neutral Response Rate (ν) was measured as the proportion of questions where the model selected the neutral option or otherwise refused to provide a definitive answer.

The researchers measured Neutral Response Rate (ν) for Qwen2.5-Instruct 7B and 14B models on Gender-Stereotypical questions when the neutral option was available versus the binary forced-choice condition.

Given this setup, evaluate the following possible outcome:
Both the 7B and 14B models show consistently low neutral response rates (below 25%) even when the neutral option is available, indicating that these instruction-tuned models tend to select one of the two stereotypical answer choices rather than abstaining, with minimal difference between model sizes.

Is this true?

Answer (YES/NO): NO